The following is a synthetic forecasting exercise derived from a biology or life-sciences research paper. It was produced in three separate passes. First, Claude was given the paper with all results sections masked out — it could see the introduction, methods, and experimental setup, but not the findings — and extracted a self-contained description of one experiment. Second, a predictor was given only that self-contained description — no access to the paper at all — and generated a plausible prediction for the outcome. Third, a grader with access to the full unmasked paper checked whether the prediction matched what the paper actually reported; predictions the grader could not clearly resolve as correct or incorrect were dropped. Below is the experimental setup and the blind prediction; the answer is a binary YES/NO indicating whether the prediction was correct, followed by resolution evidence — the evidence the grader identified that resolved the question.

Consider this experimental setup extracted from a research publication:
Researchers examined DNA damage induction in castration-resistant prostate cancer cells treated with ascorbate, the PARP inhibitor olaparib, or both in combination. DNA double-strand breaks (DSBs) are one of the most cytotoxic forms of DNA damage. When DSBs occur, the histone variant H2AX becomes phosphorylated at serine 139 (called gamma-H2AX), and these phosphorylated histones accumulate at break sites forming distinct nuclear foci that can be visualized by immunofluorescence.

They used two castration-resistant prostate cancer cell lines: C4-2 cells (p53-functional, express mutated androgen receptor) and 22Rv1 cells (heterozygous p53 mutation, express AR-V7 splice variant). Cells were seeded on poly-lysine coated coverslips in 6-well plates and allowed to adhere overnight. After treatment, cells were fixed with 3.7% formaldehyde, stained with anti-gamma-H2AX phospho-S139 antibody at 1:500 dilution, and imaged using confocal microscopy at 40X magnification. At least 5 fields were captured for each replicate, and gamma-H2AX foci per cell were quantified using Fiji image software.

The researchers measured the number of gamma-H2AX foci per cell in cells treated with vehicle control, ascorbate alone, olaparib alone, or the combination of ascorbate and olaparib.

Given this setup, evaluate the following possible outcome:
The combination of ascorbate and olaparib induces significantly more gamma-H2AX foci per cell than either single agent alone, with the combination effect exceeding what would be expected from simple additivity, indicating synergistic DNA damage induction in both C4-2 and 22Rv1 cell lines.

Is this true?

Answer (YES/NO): NO